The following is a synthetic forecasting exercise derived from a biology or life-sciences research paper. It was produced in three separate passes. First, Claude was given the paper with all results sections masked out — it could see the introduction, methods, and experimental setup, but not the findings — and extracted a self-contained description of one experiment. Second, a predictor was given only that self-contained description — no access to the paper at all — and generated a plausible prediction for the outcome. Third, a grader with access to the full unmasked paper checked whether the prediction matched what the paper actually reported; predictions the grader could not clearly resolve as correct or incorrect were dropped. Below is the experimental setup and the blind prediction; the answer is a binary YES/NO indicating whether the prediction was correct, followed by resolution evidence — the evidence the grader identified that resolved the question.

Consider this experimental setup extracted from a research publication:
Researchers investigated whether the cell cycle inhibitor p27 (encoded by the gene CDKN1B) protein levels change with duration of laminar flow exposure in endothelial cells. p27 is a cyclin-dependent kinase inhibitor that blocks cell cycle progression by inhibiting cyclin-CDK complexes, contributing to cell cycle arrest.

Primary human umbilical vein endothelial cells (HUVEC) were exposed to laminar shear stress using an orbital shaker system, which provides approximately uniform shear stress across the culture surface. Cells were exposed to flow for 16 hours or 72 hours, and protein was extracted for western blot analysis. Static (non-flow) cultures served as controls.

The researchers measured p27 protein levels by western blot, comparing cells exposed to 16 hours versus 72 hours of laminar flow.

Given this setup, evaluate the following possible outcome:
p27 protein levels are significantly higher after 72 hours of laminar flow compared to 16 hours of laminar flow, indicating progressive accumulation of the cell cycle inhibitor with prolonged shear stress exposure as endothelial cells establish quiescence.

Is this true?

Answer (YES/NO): NO